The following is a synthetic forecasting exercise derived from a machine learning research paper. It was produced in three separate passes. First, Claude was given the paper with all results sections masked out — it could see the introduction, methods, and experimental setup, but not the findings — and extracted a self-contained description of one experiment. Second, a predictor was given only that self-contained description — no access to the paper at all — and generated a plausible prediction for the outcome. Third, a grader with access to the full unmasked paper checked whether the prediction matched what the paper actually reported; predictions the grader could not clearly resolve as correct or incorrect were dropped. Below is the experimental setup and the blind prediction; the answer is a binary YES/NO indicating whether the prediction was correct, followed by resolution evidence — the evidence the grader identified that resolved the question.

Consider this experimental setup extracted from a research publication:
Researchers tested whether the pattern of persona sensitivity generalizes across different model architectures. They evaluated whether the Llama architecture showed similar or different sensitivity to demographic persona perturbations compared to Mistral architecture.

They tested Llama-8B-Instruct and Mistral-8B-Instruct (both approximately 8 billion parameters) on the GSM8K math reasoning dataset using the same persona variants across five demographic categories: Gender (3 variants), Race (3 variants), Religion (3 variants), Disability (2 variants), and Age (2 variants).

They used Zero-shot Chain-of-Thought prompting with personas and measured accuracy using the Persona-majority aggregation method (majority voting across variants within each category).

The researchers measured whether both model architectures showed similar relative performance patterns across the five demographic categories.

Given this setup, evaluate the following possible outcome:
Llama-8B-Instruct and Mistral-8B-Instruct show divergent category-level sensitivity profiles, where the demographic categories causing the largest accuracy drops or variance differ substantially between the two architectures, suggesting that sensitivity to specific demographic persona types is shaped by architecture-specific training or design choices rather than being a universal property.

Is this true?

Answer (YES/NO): YES